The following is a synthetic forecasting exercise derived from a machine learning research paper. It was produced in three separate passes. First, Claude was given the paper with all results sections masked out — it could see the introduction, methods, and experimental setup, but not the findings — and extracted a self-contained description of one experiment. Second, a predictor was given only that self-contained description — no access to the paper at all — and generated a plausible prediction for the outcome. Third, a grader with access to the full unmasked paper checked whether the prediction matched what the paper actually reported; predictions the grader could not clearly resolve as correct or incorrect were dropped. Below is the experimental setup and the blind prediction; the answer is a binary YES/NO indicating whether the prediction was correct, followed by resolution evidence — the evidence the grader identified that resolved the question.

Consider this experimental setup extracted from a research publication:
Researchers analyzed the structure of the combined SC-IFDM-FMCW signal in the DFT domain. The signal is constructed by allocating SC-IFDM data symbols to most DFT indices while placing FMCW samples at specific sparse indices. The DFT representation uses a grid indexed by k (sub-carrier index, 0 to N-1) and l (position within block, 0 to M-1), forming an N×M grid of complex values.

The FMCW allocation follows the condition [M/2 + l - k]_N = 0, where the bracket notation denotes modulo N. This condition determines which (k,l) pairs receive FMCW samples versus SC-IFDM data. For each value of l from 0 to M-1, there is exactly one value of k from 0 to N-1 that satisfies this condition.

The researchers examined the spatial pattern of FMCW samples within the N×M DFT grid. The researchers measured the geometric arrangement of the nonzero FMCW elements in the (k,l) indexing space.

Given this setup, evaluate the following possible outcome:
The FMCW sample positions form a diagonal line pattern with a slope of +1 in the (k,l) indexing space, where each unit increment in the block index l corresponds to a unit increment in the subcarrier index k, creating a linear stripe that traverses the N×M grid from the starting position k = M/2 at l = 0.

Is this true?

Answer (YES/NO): YES